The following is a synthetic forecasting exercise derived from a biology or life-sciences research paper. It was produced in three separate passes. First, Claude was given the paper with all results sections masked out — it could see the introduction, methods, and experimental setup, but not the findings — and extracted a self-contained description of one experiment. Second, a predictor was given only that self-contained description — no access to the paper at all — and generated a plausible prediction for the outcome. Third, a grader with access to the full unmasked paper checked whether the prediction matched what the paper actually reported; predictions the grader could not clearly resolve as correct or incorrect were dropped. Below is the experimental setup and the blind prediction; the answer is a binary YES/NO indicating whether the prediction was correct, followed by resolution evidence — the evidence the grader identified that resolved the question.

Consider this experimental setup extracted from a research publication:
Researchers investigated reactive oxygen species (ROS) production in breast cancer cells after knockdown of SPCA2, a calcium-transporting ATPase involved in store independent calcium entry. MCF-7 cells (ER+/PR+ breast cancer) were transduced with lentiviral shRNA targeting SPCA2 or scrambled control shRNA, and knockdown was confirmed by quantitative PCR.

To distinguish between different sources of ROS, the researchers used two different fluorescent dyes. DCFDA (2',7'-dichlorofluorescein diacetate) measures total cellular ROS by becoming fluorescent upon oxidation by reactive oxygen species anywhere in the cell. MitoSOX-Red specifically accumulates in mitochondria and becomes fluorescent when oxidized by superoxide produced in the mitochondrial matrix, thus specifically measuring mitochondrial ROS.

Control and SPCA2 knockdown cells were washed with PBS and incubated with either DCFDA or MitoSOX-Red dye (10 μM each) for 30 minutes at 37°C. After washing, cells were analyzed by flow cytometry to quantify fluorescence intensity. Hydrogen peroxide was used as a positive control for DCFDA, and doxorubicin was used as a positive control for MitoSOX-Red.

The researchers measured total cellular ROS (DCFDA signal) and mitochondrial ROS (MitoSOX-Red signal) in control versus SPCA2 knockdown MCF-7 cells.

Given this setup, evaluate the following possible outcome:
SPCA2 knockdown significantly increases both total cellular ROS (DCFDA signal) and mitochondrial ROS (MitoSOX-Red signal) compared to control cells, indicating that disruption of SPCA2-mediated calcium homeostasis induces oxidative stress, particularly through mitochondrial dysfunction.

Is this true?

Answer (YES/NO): YES